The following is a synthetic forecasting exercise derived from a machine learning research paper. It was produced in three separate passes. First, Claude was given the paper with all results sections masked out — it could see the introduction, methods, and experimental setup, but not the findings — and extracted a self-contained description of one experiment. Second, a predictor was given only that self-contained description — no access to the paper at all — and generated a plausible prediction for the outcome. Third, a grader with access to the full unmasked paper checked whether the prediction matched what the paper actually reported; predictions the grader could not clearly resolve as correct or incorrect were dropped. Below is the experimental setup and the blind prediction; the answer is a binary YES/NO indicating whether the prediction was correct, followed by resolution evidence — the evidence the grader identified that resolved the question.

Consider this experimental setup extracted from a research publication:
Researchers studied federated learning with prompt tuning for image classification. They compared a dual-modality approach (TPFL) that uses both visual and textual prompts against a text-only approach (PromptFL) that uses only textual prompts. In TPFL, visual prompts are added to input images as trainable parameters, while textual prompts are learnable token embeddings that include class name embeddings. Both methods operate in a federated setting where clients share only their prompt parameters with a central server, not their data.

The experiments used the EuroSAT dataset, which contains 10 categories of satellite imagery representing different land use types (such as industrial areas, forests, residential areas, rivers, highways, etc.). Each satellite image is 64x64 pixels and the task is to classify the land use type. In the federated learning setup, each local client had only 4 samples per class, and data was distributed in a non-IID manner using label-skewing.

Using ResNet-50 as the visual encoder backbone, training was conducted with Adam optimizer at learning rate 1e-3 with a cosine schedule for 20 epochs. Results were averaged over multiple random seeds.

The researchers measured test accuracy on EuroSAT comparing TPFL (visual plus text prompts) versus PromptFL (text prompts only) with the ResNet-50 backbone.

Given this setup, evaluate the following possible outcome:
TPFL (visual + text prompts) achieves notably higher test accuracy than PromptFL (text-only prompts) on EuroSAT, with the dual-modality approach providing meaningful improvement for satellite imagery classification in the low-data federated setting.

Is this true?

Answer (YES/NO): NO